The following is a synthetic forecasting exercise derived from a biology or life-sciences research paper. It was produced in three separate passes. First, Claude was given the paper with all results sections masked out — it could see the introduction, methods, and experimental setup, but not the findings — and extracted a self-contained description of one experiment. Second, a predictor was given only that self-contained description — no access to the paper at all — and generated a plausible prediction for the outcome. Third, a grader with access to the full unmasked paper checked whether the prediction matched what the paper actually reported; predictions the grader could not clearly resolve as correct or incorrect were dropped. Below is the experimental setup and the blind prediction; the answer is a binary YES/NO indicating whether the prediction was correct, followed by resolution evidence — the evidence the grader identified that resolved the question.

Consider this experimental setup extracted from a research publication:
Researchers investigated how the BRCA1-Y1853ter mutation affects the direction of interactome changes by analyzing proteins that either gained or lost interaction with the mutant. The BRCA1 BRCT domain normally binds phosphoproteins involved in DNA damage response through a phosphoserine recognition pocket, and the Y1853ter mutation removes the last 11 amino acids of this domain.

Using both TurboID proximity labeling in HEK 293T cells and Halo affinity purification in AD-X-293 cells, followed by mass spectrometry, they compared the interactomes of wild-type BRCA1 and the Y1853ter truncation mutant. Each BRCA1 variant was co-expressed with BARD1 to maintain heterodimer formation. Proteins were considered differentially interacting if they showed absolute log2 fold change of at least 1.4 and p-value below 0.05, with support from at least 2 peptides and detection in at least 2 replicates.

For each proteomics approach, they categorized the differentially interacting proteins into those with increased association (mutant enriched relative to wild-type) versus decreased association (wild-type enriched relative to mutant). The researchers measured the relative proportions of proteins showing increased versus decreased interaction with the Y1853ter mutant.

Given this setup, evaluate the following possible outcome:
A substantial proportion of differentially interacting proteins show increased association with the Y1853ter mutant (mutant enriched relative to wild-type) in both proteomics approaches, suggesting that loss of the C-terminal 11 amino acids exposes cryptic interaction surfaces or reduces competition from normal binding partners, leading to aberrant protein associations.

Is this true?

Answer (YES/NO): YES